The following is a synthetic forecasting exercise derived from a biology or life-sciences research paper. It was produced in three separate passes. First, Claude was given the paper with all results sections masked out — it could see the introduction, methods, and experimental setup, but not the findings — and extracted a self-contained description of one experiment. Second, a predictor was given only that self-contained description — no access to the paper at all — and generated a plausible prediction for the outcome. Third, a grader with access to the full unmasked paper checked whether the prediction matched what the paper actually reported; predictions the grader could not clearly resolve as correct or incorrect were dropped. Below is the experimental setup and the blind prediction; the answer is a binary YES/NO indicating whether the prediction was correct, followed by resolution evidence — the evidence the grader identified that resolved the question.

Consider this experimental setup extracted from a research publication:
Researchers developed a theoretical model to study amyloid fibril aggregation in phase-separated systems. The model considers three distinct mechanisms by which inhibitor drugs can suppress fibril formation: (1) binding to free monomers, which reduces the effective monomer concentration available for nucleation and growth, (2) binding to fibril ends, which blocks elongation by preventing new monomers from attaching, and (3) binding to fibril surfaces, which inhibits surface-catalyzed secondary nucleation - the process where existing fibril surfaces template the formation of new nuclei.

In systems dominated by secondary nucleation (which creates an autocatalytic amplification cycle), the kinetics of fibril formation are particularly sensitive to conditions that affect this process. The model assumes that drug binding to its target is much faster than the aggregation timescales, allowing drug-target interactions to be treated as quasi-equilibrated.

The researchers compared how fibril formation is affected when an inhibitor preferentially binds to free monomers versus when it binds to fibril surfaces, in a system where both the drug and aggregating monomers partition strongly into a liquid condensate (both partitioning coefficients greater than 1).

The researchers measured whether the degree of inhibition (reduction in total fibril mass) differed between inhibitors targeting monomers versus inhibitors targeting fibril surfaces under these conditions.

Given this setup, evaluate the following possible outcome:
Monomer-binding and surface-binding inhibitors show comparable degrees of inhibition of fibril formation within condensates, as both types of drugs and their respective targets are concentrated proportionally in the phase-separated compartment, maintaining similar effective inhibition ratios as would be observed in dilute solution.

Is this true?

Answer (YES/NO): NO